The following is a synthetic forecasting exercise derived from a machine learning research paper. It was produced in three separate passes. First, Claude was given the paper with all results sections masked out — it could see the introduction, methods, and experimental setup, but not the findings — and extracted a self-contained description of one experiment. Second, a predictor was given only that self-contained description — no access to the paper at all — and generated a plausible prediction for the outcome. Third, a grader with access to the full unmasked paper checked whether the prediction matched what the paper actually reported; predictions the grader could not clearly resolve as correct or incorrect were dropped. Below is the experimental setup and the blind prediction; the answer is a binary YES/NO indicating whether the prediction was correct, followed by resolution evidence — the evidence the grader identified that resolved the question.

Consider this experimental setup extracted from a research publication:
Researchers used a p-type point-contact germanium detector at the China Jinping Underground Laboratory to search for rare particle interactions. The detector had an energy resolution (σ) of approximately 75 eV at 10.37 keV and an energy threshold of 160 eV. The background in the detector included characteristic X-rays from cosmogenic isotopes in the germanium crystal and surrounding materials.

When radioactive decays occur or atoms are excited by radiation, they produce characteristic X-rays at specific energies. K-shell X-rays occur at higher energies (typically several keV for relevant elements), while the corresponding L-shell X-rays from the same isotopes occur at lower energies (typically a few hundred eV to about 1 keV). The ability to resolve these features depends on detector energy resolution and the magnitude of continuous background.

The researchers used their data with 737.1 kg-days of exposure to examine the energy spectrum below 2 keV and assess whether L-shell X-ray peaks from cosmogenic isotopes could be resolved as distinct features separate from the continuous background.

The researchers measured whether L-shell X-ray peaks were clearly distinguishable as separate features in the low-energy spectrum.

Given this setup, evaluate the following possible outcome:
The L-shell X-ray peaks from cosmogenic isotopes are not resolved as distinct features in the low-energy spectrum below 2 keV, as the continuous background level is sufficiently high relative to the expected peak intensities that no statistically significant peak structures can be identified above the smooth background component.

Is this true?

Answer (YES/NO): NO